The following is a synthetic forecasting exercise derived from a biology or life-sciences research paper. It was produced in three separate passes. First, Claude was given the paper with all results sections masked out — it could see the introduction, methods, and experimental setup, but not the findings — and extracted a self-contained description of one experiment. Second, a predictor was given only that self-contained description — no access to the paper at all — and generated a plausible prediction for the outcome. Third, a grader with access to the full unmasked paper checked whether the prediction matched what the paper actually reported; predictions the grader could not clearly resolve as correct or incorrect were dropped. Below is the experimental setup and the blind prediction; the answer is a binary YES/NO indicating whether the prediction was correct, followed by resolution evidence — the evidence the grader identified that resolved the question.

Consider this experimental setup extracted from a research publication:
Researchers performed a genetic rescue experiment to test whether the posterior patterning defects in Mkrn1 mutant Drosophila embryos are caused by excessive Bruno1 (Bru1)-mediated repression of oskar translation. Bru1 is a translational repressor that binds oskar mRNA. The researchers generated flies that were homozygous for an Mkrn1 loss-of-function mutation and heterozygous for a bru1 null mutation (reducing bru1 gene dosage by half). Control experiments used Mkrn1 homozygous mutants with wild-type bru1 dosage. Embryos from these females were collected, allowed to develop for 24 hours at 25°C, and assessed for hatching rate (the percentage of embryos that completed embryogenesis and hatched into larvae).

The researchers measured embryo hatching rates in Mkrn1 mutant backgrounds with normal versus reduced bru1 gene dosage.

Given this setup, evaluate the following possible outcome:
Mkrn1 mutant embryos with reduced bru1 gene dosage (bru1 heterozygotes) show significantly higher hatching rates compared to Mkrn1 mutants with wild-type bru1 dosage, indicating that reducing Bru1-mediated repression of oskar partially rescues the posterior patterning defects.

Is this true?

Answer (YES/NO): YES